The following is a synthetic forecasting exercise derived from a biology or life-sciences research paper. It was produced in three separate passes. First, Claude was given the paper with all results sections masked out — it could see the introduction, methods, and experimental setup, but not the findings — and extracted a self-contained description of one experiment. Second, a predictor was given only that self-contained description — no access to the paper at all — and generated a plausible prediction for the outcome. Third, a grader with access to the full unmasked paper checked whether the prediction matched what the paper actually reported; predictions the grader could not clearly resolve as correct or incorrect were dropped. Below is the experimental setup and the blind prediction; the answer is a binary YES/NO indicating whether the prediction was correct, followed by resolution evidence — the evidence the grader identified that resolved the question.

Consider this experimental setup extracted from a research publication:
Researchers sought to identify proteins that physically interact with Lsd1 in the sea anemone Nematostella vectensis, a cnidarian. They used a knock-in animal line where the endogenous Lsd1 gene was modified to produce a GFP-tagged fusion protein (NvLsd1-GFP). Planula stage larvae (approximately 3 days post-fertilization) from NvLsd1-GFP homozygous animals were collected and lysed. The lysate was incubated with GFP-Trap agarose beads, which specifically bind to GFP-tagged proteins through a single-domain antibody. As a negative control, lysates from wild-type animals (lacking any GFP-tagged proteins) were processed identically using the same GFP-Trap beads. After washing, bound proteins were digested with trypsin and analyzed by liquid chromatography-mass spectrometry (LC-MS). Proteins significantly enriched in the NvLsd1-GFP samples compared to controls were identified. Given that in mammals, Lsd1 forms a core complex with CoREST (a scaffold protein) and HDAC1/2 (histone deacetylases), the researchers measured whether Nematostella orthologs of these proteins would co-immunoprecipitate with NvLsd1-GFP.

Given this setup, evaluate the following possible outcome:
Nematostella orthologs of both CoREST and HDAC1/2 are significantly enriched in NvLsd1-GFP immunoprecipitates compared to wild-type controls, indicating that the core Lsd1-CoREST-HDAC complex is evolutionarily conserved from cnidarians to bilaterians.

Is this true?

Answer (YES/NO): YES